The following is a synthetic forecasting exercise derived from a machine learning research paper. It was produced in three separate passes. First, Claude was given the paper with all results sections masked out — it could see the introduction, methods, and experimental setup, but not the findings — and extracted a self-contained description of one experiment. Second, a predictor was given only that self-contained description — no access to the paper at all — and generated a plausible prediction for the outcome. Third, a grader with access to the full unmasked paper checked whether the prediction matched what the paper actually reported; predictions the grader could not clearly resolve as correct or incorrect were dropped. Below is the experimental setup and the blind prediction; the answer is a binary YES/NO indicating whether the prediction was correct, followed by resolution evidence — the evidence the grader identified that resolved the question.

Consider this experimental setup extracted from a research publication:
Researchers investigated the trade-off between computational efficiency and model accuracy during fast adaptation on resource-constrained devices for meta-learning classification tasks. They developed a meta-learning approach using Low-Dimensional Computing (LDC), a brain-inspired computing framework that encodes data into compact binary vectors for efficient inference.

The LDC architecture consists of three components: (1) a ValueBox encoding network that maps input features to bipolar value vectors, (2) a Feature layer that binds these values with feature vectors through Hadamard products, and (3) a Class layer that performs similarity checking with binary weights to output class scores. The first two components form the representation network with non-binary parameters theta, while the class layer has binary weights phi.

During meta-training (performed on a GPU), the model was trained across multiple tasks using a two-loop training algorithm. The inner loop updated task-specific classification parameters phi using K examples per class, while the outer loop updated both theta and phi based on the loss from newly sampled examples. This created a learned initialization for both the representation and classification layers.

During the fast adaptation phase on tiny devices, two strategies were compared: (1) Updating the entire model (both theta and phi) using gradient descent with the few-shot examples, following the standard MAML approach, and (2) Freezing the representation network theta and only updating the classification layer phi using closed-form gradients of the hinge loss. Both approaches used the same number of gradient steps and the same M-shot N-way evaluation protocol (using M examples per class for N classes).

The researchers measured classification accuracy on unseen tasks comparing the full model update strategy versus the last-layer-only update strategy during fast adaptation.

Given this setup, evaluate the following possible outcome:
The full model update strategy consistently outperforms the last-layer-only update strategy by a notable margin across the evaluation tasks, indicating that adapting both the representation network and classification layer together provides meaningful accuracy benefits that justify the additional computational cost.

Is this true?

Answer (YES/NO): NO